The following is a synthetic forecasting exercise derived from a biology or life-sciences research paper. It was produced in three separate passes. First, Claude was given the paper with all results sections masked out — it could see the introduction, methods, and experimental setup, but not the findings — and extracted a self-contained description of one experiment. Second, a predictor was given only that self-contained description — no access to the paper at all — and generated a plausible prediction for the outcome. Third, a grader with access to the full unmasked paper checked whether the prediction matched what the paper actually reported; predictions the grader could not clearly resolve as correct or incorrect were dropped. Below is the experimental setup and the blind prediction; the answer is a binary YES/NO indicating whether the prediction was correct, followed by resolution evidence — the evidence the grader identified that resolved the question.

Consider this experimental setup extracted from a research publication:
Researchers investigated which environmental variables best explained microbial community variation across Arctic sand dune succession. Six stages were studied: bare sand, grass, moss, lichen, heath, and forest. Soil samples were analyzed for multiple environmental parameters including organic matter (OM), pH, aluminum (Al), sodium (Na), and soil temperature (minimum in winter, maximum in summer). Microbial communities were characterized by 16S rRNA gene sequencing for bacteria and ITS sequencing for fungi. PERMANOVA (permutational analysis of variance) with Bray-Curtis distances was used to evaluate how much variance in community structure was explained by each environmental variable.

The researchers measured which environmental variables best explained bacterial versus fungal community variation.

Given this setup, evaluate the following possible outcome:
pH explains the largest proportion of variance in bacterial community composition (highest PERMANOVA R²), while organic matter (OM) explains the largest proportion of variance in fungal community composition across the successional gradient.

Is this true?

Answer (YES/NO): NO